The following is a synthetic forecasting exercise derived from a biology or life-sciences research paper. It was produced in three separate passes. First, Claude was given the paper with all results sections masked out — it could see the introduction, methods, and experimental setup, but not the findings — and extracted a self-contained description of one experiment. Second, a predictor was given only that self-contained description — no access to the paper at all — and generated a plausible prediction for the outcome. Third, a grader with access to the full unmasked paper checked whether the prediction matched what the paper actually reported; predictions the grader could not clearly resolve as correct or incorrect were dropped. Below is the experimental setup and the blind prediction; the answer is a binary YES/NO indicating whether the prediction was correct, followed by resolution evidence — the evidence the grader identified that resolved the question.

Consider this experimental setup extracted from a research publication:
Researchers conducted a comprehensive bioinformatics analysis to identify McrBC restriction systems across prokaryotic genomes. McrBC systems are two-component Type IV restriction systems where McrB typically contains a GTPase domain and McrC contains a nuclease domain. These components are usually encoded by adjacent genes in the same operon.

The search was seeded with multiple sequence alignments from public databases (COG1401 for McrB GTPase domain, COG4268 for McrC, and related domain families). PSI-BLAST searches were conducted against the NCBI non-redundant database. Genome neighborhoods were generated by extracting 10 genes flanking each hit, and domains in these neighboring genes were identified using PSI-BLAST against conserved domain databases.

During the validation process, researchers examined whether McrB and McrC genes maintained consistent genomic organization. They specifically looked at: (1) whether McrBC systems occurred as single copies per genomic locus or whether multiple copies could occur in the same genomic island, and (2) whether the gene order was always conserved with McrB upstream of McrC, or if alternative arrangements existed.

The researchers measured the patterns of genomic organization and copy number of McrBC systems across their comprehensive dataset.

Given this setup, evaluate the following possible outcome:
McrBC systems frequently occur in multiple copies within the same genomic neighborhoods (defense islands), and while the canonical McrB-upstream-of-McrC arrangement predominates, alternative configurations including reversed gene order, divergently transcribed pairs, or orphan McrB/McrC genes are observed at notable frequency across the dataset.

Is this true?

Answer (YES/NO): YES